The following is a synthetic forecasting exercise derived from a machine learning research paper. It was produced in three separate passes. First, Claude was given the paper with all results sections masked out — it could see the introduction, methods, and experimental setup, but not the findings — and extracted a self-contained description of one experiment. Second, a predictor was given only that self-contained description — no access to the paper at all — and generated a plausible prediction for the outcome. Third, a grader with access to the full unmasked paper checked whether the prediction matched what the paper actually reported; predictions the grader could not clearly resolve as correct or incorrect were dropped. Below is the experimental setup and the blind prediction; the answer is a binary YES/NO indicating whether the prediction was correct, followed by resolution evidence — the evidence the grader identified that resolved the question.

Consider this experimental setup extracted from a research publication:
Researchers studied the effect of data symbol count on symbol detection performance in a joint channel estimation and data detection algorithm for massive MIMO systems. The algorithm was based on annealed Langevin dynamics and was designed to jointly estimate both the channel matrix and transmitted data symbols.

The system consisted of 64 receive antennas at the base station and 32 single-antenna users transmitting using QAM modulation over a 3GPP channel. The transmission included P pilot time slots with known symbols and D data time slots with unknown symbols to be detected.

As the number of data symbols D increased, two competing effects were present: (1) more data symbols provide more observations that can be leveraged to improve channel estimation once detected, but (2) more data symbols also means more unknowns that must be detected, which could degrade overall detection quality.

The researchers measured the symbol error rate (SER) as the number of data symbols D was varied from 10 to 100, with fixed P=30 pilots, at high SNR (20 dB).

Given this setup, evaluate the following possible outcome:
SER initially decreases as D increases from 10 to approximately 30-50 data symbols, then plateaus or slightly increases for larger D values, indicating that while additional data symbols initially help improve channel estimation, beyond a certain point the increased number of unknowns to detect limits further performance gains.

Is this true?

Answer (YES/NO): NO